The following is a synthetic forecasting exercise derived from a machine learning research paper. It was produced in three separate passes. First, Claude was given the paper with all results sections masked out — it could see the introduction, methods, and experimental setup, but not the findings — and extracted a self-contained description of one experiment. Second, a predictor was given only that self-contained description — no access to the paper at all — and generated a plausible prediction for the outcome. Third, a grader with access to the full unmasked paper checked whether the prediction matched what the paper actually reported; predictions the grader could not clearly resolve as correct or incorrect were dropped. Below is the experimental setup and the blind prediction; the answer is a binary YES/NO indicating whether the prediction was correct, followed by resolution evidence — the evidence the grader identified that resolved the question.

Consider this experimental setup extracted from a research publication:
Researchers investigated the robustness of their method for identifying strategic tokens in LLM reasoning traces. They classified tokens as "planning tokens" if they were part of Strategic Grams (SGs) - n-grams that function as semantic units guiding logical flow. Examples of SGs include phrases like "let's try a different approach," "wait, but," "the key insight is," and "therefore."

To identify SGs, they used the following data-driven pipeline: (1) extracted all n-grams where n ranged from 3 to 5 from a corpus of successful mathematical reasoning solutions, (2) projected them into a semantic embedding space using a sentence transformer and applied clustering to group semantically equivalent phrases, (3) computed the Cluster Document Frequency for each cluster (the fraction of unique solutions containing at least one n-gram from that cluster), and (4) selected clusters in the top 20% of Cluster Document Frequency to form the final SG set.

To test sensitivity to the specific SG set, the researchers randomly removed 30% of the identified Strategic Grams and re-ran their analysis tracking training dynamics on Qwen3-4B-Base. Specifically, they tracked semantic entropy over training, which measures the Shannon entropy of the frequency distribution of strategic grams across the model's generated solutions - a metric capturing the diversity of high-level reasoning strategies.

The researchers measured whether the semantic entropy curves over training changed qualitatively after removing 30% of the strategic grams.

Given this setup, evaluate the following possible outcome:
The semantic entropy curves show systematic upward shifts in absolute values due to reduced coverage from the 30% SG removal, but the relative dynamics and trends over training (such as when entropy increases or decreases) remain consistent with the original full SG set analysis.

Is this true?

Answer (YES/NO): NO